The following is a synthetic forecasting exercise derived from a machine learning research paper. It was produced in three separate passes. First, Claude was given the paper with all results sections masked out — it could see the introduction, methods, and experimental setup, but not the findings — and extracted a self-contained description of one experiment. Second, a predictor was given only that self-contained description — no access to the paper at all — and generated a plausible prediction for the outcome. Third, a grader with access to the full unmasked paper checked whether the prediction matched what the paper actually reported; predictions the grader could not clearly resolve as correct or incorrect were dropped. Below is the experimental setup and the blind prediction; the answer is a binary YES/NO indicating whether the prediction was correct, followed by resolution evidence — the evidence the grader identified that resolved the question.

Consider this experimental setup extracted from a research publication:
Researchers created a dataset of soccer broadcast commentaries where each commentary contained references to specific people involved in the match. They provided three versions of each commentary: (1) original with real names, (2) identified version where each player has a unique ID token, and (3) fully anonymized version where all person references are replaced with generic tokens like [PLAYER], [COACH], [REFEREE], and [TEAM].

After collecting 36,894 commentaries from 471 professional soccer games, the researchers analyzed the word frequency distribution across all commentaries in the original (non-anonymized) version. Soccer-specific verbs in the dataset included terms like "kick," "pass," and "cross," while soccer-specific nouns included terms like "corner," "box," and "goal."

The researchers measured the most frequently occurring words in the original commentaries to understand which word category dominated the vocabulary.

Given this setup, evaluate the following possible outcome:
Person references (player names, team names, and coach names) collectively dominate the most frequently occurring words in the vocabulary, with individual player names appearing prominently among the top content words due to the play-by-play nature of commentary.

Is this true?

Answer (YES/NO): YES